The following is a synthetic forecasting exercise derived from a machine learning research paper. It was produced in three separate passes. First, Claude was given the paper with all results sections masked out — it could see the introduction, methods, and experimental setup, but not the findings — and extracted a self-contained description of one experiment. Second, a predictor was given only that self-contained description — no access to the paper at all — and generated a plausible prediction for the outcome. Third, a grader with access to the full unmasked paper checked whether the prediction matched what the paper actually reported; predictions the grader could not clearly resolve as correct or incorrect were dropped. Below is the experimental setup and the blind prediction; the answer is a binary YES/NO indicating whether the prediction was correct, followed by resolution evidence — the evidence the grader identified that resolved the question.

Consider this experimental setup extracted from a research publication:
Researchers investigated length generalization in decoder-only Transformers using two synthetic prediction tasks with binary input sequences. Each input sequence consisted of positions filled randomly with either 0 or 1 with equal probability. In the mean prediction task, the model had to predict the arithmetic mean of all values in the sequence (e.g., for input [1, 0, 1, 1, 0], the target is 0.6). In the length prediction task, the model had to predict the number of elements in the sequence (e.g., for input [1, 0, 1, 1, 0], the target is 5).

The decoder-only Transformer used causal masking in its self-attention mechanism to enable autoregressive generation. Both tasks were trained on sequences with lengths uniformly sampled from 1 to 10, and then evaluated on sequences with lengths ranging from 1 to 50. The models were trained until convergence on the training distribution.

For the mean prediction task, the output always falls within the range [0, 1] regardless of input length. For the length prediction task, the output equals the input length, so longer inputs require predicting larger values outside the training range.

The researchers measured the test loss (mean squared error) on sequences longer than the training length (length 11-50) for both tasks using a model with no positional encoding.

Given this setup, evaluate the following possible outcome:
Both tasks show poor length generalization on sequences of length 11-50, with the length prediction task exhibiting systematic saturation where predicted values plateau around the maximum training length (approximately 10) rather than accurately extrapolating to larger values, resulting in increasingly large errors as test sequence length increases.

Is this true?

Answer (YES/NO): NO